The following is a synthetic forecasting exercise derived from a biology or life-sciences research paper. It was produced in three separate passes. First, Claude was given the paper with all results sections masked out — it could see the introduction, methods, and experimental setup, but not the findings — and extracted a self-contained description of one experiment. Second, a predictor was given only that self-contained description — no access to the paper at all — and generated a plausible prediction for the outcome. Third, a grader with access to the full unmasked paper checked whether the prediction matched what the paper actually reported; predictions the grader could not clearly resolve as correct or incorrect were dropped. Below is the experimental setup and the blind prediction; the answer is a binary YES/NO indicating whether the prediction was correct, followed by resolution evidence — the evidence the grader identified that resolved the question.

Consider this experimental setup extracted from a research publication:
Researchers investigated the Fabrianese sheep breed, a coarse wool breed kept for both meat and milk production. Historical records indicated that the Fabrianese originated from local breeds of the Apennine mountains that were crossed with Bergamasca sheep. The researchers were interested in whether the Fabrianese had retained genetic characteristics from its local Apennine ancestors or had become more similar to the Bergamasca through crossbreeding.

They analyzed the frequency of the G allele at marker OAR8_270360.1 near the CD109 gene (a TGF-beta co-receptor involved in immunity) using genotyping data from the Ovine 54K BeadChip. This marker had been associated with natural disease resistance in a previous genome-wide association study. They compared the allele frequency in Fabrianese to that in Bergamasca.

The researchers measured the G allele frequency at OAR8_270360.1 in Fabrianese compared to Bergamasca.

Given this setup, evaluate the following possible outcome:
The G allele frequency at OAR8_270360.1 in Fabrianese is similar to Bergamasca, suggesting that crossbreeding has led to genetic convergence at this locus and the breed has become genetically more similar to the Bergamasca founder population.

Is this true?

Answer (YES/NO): NO